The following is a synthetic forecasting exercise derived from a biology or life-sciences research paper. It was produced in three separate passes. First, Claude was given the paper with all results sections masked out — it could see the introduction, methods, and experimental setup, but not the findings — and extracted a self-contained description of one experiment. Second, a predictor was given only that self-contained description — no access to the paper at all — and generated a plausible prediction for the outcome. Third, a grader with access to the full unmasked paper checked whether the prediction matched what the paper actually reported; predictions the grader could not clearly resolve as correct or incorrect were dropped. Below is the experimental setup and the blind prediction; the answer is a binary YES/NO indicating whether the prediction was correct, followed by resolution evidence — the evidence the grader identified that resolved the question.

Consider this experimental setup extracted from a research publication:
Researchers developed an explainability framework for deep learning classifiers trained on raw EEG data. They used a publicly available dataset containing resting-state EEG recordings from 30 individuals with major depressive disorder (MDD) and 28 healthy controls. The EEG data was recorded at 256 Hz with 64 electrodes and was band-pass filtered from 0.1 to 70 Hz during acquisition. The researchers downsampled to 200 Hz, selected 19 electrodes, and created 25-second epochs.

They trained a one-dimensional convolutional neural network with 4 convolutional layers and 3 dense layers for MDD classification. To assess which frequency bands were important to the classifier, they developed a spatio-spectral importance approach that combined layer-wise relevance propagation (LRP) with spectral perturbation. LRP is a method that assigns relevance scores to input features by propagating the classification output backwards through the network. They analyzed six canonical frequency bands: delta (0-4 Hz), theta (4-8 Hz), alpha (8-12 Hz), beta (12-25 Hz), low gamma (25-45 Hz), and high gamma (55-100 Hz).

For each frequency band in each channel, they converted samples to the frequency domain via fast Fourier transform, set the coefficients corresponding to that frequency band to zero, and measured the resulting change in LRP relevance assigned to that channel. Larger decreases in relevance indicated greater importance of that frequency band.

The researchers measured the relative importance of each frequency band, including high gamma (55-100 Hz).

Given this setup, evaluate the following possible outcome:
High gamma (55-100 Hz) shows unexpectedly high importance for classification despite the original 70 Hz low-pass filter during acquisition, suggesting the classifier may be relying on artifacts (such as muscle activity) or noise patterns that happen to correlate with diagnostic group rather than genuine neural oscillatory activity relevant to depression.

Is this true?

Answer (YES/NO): NO